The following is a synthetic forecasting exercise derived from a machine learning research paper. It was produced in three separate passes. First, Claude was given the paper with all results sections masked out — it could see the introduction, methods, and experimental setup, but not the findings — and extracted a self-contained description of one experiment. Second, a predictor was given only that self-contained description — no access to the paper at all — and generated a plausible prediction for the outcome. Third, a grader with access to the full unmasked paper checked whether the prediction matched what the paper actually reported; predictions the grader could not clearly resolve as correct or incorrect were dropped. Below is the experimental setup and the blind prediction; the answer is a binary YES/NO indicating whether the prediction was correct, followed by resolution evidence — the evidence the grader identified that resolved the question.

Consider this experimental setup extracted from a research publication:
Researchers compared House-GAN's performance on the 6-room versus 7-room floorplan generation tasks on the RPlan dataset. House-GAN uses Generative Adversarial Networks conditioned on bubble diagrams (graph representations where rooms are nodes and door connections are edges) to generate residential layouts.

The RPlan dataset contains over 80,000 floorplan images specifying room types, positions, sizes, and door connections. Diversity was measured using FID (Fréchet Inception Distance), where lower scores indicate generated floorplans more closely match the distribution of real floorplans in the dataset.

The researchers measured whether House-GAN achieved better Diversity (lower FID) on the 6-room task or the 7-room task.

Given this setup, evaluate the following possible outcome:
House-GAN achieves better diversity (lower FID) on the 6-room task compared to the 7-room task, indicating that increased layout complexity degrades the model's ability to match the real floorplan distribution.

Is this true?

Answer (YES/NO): NO